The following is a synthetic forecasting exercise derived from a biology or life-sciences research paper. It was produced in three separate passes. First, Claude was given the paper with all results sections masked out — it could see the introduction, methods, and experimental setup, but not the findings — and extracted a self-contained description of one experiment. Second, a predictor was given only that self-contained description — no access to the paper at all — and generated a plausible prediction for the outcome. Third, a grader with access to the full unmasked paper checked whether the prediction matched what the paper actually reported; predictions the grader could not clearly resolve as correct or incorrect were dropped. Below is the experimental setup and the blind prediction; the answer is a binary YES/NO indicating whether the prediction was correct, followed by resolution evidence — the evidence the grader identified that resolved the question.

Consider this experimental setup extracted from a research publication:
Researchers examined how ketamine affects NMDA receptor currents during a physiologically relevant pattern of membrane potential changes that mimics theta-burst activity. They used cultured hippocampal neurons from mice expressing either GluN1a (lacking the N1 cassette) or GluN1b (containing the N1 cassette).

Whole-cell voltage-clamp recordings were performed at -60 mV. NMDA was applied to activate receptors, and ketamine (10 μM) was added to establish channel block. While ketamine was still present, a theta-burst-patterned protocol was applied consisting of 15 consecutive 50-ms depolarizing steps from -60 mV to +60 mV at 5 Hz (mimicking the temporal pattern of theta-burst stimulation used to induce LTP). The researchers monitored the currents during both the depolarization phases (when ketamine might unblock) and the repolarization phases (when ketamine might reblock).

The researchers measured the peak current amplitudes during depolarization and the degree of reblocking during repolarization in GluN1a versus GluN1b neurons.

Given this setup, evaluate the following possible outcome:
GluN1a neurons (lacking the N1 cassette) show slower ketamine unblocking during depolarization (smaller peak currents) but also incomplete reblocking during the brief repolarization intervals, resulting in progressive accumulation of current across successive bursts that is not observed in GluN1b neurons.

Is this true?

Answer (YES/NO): NO